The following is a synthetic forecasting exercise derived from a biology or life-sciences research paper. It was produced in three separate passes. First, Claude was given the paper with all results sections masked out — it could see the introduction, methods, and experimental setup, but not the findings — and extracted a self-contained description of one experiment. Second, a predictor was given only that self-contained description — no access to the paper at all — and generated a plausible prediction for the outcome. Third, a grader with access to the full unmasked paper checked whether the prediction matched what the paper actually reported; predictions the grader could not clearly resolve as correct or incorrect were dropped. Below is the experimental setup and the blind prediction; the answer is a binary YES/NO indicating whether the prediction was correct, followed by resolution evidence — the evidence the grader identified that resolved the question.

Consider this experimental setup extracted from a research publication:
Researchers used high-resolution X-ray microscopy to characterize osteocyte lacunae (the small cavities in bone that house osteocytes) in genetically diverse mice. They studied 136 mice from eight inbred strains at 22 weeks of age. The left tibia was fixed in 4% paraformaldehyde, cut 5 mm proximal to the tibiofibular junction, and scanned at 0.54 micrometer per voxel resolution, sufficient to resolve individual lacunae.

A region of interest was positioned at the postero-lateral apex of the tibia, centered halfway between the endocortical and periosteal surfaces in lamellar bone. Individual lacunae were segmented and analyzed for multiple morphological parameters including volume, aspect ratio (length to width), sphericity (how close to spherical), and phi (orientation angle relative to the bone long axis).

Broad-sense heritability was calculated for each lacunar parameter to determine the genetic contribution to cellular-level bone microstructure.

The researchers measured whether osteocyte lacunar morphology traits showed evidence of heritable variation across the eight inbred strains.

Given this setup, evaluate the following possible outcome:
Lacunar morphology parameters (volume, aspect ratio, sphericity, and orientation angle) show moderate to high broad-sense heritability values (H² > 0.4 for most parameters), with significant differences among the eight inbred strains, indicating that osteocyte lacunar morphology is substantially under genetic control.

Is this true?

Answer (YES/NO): YES